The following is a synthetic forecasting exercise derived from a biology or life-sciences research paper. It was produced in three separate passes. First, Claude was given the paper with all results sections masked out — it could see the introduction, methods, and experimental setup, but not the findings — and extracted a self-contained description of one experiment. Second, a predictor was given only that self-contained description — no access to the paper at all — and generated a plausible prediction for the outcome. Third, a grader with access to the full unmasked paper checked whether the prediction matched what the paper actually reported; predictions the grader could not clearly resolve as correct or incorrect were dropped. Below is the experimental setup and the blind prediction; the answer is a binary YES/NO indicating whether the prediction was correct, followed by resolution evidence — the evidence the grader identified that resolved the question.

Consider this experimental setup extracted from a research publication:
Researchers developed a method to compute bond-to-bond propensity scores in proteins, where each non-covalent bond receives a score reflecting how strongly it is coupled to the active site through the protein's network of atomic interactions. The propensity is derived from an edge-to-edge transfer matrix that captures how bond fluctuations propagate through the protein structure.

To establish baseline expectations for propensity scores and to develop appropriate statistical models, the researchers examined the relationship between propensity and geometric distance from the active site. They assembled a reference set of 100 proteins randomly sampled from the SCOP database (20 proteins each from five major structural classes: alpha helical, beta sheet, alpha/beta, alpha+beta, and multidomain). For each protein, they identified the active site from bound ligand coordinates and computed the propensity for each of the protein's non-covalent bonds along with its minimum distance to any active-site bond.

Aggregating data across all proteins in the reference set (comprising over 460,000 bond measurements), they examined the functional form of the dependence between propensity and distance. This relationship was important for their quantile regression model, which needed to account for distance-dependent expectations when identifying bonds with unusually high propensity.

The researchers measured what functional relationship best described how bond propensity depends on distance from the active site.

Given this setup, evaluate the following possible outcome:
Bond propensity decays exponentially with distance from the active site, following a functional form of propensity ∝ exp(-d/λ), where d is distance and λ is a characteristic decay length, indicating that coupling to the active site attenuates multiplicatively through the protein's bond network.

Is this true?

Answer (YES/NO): YES